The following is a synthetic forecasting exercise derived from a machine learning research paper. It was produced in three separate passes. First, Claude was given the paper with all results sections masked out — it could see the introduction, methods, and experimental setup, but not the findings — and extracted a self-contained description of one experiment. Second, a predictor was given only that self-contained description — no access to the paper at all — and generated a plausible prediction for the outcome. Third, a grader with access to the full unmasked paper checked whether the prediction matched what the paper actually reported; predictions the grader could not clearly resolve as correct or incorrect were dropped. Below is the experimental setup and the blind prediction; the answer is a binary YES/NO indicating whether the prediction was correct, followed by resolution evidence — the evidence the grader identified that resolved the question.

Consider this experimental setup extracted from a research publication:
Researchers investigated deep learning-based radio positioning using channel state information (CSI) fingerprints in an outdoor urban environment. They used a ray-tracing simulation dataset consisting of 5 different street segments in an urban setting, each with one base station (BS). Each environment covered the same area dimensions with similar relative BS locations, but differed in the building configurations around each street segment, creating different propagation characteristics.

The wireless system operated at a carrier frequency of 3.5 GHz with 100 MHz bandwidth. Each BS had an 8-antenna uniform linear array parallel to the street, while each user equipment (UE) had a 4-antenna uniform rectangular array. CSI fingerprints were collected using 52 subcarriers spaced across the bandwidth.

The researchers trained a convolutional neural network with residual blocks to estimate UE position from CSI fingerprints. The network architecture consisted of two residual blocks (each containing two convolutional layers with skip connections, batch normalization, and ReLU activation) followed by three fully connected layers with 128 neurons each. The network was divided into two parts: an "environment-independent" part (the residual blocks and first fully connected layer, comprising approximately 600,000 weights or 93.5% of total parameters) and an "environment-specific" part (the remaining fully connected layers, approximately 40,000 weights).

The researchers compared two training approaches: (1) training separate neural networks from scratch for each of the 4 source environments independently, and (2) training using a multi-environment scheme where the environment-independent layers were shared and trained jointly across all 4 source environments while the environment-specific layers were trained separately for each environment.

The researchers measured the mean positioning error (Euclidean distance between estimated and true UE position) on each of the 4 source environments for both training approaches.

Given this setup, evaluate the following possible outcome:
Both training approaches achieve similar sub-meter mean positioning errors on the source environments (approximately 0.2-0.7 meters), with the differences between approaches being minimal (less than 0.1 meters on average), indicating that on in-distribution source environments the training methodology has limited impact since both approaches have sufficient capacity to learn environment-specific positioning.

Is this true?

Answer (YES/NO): NO